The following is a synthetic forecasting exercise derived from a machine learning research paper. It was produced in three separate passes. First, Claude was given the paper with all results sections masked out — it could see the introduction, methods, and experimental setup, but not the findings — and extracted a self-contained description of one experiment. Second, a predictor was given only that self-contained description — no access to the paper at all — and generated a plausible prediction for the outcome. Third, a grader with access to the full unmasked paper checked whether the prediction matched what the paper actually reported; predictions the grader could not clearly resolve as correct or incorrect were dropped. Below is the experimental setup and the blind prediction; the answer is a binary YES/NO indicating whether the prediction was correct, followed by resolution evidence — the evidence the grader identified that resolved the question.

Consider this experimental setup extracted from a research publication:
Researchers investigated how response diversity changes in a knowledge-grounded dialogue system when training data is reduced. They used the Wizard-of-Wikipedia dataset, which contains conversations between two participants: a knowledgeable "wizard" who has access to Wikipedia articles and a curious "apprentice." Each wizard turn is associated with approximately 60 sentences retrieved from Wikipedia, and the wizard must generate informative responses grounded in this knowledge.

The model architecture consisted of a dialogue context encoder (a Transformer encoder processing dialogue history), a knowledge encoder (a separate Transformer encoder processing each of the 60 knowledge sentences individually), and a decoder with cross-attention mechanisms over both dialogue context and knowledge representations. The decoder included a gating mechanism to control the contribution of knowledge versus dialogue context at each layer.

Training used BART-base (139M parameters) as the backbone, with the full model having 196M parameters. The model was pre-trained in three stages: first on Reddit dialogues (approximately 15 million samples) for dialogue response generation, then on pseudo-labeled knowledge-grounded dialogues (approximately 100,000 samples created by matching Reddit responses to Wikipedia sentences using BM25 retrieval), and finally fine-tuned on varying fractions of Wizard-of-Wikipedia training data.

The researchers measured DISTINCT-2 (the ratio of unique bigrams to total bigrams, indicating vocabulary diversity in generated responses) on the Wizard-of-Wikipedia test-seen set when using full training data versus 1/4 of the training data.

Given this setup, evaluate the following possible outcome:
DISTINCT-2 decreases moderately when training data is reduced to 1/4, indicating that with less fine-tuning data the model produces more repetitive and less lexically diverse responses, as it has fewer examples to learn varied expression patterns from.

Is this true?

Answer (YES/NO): NO